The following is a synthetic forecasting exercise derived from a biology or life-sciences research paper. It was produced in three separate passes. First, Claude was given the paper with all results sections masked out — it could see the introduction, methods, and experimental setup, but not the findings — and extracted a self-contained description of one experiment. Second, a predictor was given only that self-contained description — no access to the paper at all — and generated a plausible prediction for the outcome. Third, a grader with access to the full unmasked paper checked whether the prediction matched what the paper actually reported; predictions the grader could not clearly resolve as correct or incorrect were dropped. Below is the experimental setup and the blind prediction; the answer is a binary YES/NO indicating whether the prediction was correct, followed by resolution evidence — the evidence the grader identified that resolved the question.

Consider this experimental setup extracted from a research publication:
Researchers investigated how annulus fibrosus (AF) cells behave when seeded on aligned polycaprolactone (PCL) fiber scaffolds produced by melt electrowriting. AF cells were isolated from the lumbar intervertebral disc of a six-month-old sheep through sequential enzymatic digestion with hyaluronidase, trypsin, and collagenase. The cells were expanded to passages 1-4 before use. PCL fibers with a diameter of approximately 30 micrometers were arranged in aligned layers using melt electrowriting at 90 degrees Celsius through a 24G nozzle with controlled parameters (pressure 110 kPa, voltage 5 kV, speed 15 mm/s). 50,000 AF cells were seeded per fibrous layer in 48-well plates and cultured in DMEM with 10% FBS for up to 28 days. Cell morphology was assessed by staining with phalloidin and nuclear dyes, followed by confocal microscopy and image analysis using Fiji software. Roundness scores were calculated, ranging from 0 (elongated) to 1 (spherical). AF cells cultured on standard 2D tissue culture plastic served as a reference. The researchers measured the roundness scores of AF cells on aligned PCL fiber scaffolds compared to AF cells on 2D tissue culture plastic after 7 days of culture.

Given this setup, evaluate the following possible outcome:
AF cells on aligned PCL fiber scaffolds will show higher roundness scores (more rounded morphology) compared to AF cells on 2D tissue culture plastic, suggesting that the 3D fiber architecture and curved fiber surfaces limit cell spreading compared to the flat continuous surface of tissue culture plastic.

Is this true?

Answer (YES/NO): NO